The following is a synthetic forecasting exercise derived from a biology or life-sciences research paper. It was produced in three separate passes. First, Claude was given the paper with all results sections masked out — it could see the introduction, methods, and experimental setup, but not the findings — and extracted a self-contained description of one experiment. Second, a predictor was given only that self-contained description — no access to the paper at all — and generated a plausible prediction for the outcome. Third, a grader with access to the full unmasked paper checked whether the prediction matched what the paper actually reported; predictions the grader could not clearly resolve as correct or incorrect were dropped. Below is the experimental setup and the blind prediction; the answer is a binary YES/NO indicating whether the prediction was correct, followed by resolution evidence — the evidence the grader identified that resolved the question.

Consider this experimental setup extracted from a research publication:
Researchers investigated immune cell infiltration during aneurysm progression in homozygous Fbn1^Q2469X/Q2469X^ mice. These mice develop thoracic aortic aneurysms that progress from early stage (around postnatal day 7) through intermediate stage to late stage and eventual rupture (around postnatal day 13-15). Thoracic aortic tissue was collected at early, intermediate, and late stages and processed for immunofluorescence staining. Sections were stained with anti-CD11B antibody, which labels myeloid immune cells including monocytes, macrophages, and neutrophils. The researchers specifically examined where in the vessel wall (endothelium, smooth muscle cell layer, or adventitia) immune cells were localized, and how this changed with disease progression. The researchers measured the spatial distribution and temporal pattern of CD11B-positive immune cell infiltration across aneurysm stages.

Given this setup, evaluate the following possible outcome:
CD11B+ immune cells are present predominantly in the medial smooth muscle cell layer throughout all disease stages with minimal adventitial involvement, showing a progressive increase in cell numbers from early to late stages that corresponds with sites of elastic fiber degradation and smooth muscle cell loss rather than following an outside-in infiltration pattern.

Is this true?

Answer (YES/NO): NO